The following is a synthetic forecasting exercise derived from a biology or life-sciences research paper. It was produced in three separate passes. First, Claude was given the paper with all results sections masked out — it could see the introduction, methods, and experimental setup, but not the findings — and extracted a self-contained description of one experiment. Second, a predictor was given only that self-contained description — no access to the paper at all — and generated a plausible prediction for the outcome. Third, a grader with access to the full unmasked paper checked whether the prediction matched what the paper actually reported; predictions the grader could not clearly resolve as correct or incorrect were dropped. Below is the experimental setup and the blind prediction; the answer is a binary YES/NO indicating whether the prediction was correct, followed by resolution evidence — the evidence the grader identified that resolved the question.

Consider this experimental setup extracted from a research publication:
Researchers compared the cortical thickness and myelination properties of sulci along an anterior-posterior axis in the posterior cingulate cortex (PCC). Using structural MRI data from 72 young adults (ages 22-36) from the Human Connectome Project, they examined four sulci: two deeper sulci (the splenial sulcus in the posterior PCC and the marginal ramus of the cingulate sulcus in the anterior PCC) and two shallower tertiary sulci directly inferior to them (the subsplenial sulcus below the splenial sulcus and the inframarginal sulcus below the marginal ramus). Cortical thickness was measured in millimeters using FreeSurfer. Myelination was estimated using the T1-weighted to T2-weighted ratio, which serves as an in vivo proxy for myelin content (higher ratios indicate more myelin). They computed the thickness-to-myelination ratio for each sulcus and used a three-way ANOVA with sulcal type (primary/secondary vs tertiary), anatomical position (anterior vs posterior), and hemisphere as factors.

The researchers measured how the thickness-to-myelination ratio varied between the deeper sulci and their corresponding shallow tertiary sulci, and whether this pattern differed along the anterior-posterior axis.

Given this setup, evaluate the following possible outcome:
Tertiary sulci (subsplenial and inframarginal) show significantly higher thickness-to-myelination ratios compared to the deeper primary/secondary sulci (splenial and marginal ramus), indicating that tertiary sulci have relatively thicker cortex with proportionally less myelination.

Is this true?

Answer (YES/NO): YES